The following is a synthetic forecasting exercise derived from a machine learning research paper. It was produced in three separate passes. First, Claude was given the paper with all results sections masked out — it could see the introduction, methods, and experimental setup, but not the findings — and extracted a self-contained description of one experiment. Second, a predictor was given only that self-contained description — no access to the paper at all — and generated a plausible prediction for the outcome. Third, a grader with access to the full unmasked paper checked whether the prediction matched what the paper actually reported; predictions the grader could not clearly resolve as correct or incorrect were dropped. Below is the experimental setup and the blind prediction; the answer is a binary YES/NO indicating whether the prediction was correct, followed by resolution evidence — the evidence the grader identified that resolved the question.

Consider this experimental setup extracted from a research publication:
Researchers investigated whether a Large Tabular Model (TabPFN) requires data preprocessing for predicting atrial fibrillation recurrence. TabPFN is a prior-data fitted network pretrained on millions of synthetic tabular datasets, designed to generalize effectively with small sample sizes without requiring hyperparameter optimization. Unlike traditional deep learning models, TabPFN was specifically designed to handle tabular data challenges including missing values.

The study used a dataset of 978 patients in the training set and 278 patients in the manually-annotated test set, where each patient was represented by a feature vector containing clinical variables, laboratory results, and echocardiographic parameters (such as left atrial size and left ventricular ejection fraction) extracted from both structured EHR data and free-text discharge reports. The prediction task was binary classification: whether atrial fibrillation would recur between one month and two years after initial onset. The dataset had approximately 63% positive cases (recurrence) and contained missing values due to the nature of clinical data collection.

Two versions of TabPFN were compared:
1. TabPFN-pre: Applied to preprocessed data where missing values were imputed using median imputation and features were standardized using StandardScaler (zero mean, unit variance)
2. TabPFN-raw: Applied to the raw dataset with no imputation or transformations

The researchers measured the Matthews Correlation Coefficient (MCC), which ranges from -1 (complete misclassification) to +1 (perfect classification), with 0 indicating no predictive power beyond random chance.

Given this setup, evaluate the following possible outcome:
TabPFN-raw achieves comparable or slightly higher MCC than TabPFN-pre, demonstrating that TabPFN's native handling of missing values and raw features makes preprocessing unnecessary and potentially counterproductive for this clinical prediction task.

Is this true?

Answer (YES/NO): NO